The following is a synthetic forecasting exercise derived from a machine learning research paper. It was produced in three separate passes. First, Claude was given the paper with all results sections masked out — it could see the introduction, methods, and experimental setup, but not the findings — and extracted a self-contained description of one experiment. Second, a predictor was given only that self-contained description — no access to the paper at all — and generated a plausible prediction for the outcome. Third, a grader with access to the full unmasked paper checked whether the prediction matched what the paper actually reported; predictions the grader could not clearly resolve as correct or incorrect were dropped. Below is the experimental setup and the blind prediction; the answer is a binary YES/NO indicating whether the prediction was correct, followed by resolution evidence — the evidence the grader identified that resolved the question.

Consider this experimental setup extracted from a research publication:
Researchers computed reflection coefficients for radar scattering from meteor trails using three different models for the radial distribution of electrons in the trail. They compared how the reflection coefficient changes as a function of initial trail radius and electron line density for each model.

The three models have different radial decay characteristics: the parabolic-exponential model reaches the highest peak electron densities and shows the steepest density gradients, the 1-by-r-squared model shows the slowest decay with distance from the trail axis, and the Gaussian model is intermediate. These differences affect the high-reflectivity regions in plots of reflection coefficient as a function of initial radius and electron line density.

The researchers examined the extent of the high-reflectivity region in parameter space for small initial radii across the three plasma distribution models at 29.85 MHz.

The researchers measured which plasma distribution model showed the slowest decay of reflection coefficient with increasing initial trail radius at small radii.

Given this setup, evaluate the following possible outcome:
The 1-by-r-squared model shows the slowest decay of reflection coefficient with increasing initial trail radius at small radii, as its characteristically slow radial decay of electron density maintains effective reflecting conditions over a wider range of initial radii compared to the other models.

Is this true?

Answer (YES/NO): NO